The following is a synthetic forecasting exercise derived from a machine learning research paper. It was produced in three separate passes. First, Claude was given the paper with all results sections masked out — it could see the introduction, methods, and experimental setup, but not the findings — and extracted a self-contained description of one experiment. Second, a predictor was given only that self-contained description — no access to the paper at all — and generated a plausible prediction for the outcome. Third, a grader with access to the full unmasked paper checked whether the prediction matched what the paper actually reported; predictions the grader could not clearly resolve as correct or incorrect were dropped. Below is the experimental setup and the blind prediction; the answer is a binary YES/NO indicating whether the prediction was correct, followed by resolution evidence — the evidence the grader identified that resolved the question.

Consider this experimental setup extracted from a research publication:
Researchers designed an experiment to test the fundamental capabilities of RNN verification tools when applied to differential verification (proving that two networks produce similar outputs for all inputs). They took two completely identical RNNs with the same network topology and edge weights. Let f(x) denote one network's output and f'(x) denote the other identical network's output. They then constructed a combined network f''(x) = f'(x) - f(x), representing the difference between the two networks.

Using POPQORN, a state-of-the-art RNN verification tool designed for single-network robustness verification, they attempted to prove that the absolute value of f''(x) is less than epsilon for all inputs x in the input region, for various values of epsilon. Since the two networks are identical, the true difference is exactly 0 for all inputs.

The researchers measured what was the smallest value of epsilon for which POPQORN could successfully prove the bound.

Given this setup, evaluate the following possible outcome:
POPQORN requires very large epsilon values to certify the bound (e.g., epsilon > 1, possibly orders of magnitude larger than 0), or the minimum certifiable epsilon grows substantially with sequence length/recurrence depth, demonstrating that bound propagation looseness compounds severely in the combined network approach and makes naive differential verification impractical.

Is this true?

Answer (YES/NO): YES